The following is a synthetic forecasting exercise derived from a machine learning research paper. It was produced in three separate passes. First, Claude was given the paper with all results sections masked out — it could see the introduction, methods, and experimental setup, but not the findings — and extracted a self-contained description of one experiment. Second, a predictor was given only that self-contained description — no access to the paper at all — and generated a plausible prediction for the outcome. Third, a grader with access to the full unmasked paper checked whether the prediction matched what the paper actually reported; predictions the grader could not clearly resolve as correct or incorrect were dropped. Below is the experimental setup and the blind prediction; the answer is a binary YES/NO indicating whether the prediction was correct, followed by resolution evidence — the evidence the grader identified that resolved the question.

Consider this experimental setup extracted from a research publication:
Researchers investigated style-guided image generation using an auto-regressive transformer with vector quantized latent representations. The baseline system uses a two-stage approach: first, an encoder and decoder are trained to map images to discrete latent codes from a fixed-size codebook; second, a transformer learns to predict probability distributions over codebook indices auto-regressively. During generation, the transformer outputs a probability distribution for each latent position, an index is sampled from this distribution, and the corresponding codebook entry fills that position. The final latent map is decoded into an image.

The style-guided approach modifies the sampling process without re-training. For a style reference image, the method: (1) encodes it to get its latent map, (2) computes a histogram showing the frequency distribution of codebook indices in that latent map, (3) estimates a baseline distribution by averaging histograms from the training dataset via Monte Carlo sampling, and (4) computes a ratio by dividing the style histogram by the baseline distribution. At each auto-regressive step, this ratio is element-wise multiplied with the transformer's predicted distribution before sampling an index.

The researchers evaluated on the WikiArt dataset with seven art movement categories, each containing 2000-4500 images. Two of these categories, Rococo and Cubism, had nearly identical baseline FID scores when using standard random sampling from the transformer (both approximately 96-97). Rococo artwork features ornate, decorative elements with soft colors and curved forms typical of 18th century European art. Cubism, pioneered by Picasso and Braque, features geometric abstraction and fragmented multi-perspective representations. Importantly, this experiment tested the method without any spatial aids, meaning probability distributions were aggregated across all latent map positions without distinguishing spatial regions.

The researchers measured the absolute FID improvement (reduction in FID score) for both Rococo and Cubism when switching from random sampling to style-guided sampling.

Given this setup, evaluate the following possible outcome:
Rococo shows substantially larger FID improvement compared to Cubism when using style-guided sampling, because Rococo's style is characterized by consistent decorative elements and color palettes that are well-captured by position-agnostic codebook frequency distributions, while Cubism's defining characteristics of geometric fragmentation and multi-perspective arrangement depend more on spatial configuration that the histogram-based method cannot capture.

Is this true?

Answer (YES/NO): NO